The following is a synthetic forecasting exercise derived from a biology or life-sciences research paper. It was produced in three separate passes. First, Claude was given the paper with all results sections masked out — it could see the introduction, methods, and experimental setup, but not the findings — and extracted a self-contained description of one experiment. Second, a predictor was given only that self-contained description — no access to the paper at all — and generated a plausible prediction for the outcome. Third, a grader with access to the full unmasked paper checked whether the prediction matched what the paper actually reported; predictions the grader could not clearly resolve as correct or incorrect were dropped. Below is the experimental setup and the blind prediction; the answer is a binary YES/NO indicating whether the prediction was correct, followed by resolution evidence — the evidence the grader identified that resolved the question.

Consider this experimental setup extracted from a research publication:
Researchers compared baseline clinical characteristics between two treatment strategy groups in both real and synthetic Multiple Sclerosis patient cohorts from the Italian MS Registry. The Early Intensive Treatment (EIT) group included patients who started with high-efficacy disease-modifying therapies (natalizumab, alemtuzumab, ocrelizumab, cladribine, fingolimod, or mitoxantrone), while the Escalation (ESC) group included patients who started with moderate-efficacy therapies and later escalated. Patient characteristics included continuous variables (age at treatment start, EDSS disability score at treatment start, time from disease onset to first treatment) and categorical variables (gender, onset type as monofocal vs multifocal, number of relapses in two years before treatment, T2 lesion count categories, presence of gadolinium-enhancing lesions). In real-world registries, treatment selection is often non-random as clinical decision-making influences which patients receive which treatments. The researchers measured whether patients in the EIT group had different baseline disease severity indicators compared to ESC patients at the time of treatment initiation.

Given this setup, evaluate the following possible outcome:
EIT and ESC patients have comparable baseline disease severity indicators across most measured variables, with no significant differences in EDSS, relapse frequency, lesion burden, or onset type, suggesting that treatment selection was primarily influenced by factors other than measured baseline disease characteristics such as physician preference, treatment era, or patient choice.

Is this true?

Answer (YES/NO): NO